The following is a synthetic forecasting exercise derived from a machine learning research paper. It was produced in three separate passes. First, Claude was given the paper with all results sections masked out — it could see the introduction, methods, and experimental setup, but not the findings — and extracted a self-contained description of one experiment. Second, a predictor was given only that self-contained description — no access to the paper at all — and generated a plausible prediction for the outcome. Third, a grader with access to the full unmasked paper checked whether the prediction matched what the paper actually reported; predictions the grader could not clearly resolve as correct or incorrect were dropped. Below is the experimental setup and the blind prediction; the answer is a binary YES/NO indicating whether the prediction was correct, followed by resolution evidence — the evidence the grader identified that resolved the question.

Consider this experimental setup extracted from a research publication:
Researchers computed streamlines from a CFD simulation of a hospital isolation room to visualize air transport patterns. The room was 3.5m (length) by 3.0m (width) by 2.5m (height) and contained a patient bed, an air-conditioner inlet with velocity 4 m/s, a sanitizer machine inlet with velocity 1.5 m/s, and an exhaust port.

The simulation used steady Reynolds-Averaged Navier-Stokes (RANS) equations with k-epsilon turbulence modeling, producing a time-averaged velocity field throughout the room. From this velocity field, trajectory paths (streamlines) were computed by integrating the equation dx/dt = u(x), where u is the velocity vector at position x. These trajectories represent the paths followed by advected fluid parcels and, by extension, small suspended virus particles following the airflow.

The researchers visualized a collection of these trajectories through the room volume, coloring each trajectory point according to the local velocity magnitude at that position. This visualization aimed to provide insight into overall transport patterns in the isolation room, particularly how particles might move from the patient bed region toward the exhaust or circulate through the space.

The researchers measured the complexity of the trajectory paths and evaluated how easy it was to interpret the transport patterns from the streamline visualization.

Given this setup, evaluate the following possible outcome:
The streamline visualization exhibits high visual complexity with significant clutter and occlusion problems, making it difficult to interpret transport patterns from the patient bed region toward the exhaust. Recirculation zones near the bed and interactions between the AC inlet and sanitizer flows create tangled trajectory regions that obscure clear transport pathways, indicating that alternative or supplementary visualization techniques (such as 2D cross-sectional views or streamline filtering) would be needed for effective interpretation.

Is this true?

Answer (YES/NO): YES